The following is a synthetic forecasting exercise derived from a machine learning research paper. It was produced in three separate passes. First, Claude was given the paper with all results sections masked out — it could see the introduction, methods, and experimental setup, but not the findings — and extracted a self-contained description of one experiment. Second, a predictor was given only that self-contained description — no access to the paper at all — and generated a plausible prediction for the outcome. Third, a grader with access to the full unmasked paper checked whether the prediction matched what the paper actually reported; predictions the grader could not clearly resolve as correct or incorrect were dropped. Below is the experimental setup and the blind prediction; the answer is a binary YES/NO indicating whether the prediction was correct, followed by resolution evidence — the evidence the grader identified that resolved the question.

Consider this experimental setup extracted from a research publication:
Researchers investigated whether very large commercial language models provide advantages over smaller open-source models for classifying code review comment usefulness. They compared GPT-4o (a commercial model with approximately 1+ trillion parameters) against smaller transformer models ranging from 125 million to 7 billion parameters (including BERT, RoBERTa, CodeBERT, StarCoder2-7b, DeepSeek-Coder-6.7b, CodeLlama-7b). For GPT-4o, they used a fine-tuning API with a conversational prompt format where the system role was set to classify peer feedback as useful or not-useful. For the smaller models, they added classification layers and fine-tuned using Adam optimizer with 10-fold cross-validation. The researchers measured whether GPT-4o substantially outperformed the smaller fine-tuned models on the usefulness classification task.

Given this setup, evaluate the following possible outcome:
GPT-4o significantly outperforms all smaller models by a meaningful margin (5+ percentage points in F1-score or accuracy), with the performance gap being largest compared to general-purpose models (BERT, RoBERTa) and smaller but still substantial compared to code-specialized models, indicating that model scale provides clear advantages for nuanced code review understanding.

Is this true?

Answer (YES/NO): NO